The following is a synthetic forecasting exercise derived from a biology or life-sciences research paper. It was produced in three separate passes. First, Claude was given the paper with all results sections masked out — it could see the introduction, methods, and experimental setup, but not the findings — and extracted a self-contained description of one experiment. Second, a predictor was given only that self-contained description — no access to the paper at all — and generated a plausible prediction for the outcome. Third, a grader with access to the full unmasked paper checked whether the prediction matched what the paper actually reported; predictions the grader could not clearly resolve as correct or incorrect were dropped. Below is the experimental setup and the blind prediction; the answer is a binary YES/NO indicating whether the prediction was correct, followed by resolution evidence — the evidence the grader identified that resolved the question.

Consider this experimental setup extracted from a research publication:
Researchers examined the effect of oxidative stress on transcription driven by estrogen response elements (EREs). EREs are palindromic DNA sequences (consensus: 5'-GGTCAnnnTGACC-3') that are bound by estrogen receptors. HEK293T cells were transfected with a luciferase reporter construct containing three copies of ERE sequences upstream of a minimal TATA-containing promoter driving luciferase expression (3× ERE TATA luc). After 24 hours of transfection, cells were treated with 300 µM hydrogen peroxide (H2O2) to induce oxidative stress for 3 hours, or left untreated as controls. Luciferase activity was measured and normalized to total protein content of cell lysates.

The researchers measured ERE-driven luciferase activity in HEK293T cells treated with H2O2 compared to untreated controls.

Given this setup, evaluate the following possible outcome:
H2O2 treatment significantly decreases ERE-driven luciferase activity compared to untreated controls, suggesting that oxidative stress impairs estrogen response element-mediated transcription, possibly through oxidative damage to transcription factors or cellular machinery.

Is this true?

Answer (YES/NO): NO